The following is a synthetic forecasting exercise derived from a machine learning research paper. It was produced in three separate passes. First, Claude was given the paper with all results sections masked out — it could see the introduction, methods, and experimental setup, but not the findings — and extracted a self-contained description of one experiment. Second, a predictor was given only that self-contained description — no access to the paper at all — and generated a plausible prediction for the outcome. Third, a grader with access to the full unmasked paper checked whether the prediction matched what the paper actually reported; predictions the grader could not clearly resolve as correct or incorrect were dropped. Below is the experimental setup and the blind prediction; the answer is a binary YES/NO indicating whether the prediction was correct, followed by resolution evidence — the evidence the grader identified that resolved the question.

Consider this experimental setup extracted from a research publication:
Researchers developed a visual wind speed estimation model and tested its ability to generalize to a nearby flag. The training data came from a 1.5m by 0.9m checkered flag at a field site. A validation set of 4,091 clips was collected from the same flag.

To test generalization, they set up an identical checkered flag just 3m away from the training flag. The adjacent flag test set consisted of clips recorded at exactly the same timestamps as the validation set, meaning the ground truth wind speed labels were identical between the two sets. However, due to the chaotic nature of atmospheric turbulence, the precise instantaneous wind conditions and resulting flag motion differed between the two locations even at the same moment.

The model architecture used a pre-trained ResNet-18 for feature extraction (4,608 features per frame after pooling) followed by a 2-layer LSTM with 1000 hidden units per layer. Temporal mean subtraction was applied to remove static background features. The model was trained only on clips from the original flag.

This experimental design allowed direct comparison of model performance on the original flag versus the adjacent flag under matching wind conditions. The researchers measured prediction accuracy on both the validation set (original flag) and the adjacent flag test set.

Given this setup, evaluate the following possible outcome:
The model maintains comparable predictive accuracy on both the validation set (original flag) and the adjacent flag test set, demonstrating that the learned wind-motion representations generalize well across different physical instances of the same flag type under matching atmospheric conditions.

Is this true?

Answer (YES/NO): NO